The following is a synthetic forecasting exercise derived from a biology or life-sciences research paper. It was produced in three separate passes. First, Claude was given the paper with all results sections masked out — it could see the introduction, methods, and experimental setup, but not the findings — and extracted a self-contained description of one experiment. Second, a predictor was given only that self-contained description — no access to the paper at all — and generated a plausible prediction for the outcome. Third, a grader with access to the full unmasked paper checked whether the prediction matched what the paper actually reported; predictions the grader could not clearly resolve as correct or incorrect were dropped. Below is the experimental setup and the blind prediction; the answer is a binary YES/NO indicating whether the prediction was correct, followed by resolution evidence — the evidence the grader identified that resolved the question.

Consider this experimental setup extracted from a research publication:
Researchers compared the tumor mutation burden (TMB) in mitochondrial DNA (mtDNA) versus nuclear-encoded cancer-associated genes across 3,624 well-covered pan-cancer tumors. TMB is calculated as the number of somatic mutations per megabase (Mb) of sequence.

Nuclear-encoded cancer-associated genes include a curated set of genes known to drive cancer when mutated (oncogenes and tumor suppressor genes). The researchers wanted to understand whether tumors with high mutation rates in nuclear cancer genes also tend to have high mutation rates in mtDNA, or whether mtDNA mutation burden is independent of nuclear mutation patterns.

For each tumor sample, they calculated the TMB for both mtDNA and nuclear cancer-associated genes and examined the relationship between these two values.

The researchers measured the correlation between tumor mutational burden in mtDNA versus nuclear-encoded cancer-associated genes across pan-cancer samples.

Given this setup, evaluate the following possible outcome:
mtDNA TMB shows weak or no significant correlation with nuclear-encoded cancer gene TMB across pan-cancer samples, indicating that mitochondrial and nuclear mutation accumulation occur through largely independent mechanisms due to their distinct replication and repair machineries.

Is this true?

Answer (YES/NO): YES